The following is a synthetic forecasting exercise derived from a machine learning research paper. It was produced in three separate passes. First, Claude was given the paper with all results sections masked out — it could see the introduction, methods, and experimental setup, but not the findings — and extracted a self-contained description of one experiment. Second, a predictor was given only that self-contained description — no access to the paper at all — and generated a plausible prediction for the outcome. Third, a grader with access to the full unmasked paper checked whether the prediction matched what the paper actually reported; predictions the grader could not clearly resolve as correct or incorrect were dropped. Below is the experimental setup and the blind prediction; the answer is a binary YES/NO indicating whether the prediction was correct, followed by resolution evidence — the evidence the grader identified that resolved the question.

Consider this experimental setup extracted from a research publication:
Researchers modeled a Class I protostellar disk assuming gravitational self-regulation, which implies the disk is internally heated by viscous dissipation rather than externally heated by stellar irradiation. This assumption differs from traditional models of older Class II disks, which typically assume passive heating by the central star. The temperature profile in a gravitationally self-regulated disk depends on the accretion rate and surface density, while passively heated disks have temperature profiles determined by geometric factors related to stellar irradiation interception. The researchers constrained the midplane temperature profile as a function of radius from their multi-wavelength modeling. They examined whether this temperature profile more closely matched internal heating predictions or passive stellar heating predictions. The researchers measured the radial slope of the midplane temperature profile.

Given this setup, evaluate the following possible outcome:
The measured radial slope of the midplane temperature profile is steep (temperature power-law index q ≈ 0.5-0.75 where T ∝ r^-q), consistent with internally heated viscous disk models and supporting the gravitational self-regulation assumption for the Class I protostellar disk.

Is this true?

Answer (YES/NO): NO